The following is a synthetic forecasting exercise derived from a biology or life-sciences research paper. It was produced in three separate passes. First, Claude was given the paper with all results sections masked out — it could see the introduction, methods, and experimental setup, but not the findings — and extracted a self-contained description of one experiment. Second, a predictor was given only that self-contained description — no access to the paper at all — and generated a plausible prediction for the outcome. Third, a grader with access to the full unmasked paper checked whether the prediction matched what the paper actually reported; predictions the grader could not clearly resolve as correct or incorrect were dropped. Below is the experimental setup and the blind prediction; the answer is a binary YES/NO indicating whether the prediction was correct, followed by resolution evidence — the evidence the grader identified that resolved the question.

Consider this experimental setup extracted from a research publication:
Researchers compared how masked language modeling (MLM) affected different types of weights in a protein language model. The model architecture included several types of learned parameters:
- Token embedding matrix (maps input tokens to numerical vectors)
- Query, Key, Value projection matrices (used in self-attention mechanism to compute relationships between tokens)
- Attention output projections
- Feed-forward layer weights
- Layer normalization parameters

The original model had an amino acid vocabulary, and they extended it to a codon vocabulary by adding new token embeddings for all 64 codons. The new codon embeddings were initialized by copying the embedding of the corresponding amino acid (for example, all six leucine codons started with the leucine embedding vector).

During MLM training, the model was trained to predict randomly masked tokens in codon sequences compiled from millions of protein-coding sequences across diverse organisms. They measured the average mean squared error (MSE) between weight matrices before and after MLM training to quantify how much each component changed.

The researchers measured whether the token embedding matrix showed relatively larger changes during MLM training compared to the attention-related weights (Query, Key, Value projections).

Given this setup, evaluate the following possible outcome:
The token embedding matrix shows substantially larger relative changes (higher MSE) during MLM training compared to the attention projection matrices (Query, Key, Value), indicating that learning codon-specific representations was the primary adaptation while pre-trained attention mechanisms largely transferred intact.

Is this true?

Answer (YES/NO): YES